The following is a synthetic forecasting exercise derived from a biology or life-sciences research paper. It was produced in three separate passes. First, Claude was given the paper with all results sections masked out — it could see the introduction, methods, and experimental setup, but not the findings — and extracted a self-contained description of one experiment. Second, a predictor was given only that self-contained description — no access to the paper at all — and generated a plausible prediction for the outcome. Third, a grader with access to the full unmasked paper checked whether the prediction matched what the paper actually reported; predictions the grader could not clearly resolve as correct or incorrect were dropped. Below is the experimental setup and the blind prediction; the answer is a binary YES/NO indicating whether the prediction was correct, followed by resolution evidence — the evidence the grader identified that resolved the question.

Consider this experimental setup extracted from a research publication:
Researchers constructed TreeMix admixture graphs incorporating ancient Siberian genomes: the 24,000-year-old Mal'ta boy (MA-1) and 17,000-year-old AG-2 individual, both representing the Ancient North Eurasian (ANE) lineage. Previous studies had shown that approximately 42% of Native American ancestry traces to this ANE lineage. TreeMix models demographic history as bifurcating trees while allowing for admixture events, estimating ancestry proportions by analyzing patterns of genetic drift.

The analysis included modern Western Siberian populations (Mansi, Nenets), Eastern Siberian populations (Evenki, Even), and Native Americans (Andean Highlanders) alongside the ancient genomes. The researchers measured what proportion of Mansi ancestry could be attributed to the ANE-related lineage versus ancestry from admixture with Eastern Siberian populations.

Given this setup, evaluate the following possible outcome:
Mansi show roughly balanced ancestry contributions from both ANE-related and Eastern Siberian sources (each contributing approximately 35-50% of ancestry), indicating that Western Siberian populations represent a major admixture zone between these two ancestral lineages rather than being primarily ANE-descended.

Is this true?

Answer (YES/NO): NO